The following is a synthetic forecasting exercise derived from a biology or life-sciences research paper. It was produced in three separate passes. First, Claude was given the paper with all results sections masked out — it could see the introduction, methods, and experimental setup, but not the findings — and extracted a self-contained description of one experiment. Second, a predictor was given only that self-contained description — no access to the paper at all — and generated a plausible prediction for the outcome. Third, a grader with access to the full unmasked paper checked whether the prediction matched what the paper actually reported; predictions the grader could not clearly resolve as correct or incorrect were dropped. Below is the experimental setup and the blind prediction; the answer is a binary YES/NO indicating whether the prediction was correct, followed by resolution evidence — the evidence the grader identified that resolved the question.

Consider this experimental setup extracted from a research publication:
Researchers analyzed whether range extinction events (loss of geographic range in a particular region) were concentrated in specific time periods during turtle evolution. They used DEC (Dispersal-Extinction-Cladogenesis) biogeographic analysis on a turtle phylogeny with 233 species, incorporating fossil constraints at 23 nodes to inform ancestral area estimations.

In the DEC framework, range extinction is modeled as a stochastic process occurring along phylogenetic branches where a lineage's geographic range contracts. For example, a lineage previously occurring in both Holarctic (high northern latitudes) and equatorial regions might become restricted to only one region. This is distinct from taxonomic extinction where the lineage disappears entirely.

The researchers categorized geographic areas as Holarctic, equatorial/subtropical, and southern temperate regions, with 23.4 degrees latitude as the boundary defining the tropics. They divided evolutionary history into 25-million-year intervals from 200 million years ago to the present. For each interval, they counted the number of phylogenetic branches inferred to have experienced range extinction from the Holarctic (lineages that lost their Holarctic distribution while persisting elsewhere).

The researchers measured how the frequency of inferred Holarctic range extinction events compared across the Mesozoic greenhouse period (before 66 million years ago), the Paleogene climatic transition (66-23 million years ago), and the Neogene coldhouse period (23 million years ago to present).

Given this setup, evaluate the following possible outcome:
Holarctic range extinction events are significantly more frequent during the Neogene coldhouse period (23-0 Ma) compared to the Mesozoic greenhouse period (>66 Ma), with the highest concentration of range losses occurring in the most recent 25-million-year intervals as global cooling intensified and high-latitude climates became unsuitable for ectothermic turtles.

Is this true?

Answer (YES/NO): NO